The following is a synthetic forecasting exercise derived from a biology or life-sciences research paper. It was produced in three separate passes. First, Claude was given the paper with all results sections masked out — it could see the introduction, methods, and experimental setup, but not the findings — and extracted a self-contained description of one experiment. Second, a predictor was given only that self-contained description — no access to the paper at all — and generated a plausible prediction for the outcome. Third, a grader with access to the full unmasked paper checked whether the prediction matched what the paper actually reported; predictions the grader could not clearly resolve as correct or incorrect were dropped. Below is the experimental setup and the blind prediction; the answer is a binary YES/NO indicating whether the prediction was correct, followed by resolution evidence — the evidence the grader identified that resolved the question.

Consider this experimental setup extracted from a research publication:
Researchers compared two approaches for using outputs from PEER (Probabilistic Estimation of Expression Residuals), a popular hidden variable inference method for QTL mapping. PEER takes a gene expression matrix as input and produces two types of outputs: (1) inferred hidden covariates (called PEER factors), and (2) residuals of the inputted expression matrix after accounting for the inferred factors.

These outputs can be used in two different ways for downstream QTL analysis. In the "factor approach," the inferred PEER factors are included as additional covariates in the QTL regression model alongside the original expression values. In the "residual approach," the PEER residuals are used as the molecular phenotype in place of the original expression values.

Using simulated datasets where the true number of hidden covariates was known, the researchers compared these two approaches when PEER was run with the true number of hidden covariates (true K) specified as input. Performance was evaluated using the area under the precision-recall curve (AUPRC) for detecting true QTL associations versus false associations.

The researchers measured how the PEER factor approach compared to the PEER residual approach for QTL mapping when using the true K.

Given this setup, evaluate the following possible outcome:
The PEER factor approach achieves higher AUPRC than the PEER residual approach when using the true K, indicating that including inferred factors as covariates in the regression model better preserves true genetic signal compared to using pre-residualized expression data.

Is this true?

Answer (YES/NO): YES